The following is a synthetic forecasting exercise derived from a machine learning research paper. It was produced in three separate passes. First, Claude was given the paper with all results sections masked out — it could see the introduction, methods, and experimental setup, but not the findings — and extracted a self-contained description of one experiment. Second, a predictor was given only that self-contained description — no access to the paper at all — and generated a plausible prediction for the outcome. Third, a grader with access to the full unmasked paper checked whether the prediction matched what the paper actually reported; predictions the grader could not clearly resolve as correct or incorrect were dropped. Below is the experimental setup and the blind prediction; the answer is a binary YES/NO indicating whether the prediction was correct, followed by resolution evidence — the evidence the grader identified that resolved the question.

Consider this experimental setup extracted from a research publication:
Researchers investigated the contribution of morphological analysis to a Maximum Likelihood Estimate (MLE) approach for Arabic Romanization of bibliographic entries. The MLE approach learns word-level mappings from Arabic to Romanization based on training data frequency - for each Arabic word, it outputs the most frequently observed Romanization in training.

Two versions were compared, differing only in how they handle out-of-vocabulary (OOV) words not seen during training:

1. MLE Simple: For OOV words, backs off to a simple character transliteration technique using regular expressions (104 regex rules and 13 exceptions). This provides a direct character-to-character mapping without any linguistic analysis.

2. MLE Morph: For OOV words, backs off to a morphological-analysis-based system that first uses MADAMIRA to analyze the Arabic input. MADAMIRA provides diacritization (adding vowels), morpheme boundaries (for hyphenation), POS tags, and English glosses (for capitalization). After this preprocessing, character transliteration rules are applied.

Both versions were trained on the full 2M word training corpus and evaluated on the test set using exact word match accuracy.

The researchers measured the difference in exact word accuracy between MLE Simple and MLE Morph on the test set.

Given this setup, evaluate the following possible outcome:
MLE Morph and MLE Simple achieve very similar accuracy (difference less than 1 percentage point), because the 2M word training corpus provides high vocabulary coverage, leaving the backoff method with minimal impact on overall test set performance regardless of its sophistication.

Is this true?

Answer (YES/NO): YES